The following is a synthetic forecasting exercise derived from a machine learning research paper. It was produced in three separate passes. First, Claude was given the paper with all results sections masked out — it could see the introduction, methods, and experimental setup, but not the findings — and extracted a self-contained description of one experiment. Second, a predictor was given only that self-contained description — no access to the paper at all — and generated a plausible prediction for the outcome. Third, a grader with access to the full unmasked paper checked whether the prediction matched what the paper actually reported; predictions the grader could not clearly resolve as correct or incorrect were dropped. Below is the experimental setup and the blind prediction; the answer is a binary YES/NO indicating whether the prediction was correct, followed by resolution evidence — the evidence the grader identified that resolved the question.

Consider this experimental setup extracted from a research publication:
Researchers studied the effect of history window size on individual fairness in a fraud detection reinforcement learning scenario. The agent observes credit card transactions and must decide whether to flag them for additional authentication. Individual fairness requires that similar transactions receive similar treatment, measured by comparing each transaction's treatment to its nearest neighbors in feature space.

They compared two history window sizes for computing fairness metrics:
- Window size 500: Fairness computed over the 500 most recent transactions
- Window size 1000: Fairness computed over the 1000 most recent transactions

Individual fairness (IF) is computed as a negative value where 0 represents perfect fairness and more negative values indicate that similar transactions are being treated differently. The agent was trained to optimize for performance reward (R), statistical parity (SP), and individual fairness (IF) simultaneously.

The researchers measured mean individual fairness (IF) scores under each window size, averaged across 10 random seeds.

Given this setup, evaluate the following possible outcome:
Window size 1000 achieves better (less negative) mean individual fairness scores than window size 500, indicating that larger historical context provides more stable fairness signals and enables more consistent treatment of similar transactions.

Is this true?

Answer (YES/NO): YES